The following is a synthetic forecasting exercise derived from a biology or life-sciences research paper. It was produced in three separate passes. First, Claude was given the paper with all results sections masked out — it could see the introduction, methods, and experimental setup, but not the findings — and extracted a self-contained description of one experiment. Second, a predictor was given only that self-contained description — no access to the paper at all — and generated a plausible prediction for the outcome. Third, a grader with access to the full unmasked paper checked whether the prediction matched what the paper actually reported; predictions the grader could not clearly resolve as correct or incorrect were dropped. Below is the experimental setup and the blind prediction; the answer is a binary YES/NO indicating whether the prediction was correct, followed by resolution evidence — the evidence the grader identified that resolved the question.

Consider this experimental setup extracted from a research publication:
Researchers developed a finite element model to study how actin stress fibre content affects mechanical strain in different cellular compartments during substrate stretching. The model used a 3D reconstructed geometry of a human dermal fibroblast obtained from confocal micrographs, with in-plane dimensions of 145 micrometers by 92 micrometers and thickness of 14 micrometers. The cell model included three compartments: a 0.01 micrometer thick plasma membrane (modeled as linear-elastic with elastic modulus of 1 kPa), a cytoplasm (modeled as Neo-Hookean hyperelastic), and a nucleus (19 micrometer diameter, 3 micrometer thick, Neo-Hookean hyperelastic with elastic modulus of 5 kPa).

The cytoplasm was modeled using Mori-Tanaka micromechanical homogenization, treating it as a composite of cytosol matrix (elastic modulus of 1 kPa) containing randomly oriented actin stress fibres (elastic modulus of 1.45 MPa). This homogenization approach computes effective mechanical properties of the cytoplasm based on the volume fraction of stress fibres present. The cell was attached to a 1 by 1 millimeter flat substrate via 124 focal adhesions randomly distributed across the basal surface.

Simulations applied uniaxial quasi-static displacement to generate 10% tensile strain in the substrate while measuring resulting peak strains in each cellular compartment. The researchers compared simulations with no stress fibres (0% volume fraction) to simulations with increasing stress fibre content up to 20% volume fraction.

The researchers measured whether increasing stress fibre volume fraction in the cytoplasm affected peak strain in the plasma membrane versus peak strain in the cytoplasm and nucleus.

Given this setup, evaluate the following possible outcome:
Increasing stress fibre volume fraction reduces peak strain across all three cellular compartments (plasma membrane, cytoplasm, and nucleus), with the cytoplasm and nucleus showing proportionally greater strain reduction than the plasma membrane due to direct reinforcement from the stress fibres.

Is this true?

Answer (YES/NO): NO